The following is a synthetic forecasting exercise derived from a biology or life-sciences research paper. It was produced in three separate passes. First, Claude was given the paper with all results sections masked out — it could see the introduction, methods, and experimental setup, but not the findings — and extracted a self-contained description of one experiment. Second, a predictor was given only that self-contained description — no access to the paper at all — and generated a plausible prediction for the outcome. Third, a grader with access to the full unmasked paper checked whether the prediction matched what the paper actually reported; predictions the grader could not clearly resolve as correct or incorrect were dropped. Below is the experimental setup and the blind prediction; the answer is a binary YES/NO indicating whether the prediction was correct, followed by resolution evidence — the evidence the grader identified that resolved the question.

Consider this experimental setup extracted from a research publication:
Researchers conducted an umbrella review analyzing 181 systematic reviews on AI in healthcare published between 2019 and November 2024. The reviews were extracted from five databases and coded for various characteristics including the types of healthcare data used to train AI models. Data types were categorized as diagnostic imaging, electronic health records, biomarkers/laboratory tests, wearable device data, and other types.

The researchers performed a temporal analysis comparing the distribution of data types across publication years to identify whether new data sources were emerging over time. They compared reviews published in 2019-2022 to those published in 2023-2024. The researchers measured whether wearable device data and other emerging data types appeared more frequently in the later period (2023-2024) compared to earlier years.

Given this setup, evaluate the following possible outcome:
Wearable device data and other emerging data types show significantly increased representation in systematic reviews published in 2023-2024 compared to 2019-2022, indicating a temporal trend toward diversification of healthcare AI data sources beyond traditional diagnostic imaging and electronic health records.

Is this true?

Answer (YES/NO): YES